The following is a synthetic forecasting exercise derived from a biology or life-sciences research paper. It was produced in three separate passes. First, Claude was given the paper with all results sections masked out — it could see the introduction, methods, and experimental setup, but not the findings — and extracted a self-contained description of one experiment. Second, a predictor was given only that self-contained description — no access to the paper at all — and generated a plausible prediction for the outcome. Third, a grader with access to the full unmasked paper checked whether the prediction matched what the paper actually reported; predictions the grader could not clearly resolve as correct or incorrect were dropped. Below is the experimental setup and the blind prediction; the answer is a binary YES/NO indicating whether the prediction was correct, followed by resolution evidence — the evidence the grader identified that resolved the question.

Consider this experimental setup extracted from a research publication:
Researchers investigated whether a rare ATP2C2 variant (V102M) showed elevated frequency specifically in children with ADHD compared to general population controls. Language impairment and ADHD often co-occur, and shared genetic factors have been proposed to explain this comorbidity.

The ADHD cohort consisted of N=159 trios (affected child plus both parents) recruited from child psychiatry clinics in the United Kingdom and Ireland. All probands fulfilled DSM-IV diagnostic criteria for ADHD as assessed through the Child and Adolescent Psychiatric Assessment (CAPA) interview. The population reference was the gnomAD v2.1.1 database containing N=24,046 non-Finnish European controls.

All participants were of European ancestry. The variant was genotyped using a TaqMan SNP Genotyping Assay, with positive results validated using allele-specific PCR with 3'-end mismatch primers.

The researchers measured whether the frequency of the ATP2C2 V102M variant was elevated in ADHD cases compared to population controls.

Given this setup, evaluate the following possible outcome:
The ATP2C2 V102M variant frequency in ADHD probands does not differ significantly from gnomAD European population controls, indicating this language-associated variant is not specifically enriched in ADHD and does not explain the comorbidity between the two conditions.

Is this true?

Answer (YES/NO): YES